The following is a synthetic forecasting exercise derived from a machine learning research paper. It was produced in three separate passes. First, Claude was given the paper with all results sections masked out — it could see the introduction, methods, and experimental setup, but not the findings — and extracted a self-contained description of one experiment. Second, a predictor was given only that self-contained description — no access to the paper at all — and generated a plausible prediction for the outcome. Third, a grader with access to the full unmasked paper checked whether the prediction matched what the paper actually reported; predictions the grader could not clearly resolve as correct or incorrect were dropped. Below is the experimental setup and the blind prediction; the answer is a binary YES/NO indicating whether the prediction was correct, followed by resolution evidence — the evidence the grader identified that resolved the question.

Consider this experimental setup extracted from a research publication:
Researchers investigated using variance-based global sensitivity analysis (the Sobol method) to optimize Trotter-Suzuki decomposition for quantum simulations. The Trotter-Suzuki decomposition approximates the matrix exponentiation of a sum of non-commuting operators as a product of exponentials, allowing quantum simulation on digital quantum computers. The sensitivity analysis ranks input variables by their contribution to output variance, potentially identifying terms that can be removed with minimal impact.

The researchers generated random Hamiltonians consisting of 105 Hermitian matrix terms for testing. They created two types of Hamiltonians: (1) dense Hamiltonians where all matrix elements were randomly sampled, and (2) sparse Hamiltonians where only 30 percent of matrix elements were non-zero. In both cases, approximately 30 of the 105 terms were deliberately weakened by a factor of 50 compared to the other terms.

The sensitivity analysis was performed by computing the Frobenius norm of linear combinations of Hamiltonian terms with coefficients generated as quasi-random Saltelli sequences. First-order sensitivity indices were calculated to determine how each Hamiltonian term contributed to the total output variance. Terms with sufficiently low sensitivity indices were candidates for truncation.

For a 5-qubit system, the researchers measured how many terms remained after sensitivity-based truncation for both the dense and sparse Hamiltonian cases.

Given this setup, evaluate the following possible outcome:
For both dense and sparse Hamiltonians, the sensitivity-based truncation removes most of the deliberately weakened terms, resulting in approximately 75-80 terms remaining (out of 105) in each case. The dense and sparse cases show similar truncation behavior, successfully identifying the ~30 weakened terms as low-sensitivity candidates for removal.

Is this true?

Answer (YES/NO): NO